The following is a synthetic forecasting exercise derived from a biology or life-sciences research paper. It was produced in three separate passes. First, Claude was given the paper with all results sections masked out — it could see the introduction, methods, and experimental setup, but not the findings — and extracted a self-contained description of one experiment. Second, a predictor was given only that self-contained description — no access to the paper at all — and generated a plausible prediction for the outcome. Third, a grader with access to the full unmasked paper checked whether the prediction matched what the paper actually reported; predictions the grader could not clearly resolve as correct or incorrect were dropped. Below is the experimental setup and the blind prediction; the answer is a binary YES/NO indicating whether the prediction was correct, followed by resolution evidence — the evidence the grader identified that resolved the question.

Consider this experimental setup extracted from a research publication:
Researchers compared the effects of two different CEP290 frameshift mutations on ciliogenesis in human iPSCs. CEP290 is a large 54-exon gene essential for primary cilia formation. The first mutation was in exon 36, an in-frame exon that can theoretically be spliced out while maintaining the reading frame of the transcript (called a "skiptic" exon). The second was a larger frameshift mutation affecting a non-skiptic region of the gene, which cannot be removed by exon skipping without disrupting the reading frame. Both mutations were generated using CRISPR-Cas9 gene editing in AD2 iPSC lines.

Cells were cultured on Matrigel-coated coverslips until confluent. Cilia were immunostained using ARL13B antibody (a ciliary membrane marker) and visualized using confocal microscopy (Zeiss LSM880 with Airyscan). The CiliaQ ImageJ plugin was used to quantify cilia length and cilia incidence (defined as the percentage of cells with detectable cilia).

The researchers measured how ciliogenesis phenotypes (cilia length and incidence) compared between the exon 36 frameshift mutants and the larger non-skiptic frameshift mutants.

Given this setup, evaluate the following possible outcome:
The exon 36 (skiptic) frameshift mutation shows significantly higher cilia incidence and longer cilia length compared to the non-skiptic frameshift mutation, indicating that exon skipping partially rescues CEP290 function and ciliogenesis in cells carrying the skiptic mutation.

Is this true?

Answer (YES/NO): YES